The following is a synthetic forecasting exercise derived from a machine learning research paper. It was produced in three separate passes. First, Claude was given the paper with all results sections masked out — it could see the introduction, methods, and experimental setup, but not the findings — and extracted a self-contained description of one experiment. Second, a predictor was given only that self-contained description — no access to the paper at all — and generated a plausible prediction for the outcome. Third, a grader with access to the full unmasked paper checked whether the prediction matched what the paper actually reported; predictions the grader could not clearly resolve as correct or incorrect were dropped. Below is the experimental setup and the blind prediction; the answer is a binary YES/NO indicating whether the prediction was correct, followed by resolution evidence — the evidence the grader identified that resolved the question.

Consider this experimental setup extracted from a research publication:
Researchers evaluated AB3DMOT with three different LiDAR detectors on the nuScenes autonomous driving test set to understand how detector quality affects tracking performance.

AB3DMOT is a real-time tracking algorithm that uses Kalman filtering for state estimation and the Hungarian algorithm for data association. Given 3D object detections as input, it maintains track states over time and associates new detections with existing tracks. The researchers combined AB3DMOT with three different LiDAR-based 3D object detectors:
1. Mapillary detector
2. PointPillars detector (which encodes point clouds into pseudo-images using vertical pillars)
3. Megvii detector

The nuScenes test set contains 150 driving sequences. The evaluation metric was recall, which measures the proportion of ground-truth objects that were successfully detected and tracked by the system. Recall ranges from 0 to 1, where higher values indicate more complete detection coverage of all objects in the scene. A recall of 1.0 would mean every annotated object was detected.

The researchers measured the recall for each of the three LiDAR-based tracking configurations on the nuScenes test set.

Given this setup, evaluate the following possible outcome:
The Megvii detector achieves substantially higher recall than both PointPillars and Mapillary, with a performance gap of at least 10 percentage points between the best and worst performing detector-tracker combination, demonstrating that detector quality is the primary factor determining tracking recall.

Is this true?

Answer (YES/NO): NO